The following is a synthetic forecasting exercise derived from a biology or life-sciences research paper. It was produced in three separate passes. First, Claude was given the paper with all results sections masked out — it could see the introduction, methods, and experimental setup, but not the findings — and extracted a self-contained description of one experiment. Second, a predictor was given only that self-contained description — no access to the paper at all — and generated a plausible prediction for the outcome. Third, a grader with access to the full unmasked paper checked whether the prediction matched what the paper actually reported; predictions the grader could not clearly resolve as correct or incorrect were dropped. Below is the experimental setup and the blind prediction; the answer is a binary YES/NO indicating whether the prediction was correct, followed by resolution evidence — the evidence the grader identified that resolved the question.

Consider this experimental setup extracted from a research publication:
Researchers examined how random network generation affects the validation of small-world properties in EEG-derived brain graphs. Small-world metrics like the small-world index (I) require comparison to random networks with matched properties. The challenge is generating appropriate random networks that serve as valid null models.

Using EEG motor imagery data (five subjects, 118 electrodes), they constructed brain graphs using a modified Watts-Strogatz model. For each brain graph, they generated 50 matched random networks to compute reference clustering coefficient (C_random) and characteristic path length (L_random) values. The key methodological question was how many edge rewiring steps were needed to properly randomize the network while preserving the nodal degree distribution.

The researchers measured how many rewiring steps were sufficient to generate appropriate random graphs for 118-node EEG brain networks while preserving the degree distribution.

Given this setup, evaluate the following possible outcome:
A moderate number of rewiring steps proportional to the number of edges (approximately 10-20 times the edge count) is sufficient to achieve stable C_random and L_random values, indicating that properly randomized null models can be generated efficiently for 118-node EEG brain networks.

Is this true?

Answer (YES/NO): NO